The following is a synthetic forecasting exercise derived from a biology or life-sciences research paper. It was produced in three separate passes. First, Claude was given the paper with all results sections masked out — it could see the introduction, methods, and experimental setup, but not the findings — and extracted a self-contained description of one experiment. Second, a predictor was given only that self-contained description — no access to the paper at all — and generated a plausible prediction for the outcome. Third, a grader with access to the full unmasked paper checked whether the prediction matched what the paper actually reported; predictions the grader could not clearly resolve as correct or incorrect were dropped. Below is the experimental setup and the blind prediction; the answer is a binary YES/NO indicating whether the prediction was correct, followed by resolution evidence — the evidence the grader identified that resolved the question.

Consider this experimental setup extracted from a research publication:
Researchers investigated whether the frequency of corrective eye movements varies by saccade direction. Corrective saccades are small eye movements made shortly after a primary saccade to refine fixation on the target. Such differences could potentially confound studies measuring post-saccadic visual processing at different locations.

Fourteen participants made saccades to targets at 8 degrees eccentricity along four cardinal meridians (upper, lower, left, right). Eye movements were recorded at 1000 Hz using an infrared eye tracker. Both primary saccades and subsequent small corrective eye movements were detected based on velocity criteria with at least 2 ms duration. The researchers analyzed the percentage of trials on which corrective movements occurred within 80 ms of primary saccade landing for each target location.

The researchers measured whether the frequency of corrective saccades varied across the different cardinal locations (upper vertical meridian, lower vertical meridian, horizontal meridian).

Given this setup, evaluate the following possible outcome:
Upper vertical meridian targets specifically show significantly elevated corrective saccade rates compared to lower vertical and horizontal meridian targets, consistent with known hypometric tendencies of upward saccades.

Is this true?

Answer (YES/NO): NO